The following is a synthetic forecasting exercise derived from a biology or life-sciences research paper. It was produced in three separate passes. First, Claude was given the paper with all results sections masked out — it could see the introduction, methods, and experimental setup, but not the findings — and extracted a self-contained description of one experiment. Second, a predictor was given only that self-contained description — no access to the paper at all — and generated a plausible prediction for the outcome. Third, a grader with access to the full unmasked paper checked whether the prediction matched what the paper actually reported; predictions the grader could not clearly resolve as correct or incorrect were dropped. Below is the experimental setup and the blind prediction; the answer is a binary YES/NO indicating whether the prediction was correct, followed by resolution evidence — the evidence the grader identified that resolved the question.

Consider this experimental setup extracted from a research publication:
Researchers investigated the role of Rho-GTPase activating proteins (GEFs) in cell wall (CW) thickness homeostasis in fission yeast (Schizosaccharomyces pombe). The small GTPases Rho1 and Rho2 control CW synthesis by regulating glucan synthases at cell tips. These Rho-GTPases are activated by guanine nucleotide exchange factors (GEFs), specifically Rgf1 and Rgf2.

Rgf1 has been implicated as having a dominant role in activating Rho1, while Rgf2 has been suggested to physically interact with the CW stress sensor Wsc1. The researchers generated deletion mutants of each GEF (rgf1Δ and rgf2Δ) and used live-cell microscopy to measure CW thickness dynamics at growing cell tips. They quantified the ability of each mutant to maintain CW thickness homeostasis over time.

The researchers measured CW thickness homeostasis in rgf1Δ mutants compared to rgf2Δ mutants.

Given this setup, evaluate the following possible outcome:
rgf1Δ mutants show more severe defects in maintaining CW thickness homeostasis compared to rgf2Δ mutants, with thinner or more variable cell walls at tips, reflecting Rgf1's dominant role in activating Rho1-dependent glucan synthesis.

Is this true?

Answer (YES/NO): YES